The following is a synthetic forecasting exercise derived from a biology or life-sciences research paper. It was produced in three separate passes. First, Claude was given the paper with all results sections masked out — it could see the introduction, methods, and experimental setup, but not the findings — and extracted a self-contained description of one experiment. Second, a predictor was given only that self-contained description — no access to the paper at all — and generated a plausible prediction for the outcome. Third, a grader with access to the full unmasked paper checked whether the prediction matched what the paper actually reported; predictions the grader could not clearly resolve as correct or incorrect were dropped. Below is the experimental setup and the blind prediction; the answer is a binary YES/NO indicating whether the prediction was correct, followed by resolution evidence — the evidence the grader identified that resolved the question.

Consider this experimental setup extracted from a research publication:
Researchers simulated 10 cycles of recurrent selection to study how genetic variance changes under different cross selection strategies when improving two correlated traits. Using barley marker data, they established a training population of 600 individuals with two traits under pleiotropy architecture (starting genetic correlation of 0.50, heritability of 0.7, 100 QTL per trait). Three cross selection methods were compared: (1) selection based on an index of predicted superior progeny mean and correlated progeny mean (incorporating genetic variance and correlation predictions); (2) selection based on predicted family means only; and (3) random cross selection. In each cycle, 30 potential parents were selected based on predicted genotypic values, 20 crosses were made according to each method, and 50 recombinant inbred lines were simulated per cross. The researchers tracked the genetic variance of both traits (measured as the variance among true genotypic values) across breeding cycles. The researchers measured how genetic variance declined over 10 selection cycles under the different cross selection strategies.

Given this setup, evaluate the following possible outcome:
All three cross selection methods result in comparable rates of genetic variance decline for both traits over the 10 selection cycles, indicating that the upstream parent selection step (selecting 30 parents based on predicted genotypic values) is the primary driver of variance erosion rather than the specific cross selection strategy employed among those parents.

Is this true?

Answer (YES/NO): NO